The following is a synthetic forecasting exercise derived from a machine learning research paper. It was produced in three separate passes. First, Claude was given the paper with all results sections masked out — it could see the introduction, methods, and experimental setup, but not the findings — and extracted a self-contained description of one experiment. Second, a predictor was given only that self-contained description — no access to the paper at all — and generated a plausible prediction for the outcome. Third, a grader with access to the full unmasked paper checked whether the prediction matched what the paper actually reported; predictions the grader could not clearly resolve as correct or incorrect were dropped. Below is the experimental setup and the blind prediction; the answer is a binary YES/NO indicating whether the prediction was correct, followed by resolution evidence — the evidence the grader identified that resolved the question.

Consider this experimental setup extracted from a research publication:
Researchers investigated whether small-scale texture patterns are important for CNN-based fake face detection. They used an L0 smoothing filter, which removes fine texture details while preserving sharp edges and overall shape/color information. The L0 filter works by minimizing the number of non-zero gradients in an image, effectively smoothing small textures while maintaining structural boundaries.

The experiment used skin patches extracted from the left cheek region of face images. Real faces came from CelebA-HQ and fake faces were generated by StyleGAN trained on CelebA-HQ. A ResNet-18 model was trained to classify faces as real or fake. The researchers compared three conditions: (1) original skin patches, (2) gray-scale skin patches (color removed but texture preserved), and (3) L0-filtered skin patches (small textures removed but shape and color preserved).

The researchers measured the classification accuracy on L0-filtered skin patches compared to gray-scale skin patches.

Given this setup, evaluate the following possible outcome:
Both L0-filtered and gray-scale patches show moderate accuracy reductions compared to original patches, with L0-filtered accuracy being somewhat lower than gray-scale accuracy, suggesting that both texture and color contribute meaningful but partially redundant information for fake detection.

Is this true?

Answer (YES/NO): NO